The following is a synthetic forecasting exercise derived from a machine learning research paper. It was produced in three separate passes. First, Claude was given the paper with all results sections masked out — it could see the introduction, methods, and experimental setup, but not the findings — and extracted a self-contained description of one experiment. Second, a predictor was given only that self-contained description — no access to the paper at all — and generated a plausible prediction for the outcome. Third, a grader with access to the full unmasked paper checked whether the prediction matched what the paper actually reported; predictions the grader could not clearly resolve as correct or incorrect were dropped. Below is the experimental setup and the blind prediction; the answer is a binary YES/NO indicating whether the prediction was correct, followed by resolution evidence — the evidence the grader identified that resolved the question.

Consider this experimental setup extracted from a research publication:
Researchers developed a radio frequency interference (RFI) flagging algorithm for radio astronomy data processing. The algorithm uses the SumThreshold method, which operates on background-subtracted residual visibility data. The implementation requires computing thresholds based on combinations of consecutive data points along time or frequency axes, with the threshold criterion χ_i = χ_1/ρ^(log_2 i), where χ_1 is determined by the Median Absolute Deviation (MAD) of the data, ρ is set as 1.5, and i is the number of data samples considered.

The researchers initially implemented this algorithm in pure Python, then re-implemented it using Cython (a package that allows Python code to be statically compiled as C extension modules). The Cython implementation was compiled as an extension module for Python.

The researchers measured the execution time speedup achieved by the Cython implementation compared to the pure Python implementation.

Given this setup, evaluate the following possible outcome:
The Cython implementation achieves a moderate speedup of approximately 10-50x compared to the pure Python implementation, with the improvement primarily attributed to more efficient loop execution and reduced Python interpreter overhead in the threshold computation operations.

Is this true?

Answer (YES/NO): NO